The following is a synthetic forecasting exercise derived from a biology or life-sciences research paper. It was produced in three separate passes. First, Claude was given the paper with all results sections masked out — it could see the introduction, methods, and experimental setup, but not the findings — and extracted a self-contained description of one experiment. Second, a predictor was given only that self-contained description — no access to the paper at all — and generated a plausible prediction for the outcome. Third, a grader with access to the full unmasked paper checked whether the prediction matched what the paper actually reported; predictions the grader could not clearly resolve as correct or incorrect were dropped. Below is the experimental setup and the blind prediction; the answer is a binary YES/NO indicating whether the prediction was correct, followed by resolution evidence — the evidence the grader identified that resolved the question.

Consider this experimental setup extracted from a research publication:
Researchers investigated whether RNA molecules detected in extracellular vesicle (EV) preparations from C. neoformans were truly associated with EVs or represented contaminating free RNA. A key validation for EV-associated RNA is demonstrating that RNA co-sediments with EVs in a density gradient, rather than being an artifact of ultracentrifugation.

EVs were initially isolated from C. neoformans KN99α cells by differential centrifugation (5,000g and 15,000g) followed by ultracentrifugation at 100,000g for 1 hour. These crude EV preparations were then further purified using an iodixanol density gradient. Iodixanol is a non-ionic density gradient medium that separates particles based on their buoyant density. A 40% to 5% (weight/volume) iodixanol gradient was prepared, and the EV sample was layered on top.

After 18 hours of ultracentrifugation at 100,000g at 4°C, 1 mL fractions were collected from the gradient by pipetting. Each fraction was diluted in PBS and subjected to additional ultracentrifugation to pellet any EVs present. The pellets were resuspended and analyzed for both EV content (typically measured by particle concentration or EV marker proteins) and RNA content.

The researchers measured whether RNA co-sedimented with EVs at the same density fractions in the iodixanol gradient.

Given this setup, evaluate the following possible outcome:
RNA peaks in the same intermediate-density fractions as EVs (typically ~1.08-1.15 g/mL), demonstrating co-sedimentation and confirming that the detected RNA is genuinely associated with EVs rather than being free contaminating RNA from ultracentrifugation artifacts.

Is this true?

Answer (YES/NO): YES